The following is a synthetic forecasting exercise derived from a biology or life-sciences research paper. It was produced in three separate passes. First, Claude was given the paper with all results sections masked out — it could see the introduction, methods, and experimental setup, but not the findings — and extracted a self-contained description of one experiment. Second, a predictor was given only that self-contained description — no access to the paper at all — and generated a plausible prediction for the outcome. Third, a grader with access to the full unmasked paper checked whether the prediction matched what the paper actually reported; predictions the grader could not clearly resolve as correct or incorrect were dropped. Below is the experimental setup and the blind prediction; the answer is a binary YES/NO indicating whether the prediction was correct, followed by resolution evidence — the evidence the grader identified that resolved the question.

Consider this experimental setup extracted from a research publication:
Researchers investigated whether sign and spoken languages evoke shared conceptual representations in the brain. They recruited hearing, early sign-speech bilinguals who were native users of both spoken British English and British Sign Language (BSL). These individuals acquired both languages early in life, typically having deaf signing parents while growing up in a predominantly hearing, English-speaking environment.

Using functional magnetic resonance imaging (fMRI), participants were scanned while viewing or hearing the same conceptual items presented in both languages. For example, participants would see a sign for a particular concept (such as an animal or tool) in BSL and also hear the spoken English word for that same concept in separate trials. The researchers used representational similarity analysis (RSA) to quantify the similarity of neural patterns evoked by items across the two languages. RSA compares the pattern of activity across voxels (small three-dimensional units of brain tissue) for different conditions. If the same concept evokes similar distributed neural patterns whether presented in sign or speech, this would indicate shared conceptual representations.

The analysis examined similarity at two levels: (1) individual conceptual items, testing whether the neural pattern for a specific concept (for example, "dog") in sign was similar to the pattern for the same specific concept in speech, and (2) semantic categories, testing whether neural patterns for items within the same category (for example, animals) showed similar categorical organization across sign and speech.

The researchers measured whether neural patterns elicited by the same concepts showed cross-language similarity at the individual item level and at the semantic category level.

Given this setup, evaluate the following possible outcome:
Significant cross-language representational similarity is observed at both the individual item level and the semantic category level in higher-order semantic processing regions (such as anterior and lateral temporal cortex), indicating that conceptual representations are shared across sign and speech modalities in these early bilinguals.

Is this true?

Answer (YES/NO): NO